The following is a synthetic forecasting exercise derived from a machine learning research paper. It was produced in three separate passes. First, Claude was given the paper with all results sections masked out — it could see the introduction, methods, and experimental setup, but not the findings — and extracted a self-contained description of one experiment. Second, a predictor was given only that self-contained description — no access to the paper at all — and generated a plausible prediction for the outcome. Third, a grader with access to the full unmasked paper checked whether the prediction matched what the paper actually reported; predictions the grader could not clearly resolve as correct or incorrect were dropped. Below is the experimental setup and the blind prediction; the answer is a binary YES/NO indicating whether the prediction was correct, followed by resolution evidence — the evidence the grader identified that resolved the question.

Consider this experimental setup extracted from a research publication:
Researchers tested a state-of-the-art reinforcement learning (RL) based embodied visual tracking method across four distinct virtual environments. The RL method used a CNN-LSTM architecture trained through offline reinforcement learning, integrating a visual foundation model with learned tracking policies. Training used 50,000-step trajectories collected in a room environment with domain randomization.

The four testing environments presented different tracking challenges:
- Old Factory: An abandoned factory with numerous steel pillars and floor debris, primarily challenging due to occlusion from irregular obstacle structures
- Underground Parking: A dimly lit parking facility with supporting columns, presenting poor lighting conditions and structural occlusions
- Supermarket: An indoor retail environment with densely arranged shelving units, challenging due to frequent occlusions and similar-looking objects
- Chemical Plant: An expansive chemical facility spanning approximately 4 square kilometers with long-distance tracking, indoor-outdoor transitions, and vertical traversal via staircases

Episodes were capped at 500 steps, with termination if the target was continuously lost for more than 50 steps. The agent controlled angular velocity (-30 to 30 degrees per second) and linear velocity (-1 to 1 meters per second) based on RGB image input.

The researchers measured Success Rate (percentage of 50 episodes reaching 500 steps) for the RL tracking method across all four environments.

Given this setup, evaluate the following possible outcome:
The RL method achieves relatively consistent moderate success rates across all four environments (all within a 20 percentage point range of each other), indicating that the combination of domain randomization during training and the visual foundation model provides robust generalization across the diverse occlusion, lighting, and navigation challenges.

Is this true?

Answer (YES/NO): NO